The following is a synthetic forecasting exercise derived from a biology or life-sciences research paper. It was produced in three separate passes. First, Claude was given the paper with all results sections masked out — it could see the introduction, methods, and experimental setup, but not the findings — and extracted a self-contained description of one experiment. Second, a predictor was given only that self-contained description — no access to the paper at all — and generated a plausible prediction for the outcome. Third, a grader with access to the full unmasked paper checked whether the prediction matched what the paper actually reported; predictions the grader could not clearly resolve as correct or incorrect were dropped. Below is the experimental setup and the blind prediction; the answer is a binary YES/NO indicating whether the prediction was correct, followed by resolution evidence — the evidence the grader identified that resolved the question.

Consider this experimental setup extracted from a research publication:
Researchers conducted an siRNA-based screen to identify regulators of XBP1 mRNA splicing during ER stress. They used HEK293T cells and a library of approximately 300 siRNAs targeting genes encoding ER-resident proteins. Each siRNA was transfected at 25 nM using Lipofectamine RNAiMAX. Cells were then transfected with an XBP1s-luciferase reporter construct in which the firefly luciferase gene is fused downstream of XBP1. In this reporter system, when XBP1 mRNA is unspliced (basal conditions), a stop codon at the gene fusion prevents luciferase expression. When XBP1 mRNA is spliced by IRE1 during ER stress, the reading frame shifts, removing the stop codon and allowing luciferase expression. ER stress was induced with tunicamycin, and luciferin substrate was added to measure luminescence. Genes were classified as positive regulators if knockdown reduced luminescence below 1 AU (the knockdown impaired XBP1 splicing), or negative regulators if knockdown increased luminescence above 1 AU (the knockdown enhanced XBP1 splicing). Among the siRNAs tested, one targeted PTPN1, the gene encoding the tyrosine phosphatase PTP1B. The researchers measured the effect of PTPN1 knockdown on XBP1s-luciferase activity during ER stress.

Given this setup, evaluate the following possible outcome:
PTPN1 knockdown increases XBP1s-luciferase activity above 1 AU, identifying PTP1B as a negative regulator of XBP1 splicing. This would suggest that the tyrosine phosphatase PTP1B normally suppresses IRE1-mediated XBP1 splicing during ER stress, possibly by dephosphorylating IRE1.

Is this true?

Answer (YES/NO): NO